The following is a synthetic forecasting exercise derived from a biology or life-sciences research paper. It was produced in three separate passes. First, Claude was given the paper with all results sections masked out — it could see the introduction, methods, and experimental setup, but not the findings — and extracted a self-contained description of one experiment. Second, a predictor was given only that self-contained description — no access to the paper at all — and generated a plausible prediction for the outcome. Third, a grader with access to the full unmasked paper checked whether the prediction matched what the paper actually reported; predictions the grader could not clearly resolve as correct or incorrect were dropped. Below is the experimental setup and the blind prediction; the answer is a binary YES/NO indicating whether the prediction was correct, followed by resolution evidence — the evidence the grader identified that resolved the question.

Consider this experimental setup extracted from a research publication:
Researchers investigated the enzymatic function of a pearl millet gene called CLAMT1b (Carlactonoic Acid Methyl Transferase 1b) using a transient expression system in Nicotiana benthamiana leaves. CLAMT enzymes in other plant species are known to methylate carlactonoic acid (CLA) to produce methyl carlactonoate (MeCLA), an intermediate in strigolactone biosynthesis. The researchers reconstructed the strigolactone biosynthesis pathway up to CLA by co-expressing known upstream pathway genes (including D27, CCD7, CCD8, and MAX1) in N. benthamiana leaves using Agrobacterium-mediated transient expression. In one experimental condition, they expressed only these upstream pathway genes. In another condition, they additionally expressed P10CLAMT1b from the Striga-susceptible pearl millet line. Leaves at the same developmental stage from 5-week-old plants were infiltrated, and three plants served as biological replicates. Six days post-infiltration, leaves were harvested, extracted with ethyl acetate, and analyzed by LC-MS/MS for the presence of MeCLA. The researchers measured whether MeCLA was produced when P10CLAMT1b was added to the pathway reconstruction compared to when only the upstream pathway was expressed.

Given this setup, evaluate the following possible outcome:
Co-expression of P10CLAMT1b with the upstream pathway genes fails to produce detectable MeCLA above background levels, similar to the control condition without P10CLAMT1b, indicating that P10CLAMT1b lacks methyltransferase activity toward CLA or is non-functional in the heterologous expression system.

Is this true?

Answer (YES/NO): NO